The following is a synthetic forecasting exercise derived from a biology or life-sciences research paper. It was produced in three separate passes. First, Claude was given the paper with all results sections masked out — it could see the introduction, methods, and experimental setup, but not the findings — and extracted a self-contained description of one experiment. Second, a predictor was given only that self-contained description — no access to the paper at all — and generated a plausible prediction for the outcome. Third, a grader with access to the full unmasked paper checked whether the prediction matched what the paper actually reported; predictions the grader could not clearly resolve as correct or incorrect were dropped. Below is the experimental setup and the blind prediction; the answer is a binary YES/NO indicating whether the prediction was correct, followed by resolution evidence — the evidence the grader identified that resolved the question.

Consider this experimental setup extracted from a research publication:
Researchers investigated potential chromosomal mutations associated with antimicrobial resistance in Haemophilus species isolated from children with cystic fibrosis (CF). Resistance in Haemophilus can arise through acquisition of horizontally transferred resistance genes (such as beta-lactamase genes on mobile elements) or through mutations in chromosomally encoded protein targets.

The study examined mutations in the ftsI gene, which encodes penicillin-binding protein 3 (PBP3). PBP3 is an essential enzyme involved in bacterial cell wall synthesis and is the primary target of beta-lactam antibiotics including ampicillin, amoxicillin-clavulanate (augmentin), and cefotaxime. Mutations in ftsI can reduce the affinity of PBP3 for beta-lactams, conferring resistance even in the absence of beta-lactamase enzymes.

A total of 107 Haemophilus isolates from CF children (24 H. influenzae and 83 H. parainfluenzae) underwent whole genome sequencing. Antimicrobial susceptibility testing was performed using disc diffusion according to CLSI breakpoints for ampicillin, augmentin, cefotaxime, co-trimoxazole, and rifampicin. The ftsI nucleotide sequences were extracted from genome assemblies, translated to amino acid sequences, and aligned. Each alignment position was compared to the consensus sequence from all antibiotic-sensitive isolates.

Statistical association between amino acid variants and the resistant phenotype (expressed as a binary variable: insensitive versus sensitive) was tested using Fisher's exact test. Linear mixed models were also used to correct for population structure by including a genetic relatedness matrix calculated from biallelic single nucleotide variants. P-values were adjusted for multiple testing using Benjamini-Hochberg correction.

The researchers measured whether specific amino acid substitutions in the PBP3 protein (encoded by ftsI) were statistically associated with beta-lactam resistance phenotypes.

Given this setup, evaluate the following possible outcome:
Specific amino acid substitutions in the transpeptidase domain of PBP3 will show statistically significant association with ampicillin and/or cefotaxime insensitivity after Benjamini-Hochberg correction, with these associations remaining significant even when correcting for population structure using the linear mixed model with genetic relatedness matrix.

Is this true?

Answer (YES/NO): YES